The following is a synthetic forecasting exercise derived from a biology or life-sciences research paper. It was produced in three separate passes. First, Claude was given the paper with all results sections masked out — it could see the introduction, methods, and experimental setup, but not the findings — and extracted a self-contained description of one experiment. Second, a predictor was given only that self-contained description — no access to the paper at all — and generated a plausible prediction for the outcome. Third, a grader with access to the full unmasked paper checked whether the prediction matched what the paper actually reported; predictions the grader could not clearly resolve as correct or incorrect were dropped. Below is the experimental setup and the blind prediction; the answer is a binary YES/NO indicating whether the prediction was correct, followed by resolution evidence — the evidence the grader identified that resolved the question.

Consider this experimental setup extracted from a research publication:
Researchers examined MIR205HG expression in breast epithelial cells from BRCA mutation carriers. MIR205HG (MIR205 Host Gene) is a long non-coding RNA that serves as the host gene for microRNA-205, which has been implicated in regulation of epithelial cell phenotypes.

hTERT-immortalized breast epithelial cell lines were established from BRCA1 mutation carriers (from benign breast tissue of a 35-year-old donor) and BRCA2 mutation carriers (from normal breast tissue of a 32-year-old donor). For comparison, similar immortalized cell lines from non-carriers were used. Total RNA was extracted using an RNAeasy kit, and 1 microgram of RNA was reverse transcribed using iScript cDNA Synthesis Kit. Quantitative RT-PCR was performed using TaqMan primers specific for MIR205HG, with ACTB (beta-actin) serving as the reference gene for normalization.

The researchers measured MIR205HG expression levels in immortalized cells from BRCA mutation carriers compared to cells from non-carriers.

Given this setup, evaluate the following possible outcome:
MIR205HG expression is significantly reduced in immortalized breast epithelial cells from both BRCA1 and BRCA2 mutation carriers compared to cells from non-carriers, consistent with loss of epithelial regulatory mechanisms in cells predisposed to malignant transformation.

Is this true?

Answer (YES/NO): NO